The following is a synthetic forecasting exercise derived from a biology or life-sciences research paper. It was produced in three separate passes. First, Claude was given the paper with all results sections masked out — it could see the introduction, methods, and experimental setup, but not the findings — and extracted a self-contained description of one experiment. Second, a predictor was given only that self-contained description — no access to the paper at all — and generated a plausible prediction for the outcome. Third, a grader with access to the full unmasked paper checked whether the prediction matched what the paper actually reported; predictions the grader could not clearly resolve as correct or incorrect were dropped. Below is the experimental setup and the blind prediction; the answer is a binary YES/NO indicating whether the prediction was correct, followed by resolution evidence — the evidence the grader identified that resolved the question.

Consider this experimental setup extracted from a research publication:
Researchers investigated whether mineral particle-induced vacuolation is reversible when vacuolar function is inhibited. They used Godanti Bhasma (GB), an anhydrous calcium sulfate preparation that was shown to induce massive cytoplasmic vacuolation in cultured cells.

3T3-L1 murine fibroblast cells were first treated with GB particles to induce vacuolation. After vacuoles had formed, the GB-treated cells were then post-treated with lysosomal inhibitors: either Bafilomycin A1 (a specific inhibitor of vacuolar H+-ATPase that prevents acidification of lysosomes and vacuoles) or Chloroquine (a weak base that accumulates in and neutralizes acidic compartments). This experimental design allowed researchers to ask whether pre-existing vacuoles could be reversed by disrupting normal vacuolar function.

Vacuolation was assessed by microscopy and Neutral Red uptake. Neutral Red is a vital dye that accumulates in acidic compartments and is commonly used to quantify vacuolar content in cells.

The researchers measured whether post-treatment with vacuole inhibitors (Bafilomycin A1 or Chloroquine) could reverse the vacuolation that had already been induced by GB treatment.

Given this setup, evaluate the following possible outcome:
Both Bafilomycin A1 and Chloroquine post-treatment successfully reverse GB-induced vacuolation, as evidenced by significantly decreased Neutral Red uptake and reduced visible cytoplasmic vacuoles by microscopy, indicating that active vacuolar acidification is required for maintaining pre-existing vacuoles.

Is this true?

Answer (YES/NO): NO